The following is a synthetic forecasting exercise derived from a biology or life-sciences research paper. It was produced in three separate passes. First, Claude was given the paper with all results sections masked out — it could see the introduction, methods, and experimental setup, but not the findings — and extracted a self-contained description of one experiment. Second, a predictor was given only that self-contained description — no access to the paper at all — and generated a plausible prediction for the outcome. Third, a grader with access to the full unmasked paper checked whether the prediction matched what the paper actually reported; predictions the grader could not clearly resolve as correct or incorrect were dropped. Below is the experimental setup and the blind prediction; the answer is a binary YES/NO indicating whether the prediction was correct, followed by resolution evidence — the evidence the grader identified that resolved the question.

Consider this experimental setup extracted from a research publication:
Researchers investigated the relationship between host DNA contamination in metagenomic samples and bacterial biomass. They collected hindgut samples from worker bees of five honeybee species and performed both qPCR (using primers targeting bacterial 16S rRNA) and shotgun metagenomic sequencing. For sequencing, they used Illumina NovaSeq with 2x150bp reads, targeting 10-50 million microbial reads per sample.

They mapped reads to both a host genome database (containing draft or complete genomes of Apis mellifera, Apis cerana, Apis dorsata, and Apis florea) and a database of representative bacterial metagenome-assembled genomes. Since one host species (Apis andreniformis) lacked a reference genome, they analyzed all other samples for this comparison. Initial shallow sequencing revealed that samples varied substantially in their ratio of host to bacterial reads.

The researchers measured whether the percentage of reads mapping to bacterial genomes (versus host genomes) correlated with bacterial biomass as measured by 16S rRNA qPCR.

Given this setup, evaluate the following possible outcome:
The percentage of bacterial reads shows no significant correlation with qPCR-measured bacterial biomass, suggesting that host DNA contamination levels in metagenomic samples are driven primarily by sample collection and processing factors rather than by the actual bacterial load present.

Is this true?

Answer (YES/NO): NO